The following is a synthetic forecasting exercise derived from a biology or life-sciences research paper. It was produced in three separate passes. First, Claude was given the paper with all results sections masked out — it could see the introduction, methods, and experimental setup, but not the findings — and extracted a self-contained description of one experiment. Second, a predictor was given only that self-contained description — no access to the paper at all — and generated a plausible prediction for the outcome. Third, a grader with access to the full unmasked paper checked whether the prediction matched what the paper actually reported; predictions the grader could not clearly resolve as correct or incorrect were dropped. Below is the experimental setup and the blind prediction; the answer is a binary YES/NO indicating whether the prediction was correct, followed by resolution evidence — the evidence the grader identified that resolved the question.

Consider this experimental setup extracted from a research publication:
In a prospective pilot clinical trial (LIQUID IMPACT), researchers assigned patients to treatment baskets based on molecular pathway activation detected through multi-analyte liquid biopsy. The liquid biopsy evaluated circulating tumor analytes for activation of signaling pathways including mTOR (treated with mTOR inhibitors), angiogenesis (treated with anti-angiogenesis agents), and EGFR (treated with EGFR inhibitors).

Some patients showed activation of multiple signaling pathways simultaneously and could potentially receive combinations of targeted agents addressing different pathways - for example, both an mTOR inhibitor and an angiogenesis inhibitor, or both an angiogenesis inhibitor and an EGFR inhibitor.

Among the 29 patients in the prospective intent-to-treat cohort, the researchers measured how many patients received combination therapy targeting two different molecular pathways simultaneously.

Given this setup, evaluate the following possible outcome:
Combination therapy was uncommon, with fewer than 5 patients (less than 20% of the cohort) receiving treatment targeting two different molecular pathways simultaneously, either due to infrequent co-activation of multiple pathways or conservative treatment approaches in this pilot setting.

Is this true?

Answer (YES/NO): YES